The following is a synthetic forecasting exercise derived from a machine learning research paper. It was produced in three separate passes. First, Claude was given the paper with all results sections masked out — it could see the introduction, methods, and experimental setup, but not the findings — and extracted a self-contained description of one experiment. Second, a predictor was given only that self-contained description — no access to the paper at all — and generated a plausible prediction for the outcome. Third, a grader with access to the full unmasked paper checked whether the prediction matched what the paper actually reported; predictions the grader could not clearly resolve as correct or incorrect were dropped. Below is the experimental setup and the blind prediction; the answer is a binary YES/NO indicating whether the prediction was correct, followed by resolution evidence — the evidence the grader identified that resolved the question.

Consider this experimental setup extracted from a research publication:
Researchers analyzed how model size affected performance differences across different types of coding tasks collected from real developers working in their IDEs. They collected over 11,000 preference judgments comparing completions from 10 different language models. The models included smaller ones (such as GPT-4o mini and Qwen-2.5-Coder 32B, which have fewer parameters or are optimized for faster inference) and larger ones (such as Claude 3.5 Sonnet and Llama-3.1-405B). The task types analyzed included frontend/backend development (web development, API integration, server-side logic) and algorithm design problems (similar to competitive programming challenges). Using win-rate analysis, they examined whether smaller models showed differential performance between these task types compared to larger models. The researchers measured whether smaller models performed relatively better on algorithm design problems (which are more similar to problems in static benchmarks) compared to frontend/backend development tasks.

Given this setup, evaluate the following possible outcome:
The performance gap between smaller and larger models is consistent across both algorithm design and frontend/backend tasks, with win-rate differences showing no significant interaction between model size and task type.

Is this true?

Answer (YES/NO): NO